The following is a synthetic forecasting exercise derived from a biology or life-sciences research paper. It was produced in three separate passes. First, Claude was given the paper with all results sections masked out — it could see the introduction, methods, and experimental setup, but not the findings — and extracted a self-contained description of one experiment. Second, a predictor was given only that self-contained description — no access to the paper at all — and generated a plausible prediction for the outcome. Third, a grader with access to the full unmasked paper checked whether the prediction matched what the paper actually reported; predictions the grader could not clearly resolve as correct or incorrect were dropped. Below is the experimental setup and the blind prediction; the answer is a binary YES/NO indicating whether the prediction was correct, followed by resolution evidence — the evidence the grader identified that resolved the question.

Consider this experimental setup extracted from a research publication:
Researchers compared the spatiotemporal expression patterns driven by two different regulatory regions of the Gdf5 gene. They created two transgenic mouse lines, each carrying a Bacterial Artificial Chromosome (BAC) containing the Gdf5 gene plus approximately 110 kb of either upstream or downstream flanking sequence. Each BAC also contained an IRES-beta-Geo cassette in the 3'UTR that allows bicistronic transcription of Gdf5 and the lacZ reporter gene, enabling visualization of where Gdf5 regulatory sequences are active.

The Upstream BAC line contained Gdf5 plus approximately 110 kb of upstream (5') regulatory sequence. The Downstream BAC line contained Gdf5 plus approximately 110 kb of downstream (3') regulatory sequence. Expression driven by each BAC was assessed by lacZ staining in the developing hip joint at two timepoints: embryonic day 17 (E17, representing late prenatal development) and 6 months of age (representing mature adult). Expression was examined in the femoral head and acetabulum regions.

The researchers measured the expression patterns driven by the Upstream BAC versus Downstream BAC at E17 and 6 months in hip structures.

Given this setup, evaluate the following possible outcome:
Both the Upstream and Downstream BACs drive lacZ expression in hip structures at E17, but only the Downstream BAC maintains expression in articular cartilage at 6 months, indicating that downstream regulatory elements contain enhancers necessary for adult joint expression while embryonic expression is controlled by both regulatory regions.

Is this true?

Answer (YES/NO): YES